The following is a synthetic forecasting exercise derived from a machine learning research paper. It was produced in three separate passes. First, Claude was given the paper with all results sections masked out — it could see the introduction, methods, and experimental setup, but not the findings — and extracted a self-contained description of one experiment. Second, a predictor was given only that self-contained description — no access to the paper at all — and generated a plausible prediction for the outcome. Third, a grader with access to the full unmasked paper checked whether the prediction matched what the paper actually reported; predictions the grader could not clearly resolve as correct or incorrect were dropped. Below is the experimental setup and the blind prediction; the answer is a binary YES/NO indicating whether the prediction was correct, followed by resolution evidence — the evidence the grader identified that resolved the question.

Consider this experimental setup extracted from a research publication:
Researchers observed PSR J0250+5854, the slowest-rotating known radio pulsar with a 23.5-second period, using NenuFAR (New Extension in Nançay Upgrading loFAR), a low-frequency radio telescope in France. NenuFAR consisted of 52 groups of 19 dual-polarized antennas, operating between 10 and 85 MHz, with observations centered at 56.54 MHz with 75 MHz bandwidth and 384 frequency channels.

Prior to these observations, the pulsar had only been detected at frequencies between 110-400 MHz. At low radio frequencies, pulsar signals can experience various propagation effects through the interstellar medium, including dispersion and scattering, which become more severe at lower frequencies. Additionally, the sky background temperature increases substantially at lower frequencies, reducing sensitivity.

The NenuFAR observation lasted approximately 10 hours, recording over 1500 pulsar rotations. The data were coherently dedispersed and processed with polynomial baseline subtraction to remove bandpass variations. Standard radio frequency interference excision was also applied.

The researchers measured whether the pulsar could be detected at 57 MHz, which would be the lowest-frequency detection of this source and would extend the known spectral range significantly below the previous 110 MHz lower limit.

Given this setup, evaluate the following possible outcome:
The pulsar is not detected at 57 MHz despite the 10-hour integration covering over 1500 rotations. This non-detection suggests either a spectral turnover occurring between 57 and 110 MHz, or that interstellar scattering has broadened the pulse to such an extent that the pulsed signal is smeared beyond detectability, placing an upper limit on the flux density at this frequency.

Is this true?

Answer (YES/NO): NO